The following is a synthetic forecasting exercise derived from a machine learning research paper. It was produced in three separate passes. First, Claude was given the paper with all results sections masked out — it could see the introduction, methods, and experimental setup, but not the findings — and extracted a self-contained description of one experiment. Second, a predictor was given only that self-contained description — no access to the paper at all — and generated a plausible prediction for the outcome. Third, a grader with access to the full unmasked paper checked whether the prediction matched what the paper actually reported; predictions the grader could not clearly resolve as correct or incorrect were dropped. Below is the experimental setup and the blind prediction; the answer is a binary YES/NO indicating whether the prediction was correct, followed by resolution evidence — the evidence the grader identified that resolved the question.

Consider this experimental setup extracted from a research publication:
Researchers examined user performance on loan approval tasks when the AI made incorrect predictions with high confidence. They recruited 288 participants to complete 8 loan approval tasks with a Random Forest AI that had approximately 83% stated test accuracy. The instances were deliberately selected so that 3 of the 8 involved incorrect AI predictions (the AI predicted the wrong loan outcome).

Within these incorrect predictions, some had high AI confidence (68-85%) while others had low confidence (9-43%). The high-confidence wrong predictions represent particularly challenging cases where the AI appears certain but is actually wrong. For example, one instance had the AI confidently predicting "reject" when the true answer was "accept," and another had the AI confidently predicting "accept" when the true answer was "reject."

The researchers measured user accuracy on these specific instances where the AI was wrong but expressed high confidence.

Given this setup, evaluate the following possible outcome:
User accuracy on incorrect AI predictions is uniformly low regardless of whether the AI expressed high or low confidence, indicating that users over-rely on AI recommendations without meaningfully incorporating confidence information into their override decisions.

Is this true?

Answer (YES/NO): NO